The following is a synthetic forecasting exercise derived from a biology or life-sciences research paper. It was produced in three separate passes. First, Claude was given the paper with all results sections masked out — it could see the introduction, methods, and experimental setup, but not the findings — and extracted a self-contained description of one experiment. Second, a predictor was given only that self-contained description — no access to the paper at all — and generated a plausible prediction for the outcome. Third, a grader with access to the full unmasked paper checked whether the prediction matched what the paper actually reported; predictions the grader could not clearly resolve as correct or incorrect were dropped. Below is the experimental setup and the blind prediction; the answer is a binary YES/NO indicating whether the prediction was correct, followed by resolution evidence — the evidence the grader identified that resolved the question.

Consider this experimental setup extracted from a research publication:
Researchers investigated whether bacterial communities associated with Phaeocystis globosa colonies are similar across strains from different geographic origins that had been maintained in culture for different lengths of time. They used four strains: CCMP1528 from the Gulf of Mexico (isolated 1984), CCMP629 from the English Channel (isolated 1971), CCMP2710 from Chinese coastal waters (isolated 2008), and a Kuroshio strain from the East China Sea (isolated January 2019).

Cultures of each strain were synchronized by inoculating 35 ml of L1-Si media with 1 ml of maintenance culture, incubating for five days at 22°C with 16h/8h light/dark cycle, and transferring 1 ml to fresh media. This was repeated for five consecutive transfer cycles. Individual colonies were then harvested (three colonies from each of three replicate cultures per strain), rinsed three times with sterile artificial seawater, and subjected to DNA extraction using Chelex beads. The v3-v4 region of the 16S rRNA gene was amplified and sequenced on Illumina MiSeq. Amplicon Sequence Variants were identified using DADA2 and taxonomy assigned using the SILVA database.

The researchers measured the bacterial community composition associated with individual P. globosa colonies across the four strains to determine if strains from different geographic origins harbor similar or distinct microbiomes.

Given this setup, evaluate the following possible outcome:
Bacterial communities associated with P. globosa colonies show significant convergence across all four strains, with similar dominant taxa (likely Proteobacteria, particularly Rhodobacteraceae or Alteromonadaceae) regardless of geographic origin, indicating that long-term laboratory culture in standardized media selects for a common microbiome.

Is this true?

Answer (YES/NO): NO